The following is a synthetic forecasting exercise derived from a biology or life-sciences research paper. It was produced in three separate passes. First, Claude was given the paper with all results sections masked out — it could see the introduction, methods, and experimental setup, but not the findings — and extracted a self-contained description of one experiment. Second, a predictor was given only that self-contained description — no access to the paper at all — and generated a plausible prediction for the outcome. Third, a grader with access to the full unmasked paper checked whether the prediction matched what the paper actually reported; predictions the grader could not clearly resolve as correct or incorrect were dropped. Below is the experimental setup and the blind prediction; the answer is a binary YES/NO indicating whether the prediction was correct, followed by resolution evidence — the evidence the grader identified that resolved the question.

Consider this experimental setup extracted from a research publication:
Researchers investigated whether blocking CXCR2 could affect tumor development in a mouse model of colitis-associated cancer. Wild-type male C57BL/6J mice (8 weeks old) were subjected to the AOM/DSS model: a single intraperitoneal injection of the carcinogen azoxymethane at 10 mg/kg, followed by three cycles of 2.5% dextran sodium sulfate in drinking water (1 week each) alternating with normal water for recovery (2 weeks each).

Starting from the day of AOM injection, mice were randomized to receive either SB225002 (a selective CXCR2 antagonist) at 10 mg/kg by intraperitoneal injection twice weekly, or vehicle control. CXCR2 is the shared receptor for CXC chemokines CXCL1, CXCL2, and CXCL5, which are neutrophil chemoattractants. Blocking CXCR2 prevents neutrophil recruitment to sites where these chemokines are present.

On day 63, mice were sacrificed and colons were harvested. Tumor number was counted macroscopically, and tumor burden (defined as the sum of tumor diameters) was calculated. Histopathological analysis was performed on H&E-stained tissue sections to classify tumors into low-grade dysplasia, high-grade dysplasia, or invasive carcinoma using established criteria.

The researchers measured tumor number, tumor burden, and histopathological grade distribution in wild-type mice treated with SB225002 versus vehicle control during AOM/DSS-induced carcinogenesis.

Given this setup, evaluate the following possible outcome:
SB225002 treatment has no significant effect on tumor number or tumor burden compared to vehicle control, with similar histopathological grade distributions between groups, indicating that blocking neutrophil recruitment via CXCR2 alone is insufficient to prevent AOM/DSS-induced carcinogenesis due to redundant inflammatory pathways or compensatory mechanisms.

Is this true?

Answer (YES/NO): NO